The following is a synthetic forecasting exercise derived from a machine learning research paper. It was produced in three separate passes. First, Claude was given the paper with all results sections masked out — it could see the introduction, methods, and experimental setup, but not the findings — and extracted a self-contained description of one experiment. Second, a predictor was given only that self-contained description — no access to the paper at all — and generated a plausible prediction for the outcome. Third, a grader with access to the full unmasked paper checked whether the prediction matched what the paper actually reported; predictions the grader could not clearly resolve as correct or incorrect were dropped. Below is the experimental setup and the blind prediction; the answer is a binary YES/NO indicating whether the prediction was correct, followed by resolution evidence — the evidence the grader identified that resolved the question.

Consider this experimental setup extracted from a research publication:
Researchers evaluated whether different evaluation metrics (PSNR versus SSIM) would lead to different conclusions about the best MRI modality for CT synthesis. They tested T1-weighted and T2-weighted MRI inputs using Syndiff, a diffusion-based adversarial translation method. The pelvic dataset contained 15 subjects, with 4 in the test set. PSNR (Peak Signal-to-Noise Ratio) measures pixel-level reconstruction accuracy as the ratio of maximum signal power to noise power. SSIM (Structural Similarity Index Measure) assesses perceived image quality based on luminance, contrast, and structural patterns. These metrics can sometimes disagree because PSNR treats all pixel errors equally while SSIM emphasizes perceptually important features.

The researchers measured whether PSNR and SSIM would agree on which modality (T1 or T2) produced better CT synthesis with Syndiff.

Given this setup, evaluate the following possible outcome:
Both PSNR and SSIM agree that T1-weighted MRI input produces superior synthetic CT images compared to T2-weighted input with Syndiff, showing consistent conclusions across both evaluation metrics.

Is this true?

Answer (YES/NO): YES